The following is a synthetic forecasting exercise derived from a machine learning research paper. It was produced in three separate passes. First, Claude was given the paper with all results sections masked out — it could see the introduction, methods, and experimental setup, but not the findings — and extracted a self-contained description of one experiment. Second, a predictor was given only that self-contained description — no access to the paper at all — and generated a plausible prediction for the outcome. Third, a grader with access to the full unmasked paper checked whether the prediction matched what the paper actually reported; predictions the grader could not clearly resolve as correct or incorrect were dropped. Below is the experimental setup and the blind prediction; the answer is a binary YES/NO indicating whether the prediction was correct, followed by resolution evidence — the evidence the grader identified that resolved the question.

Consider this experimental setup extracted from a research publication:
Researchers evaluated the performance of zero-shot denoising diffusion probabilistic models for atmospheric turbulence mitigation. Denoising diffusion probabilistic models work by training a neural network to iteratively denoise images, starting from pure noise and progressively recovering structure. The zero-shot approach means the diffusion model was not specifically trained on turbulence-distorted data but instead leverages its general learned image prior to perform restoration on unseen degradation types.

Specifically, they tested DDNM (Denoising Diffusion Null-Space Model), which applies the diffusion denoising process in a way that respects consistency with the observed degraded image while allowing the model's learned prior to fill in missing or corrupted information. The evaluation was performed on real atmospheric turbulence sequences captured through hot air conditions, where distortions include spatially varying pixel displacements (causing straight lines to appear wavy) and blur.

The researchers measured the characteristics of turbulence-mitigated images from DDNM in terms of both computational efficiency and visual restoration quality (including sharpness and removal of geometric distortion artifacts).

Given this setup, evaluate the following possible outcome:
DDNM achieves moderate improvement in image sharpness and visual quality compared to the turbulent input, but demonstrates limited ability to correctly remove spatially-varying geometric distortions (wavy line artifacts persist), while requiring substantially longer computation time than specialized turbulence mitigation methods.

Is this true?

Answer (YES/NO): NO